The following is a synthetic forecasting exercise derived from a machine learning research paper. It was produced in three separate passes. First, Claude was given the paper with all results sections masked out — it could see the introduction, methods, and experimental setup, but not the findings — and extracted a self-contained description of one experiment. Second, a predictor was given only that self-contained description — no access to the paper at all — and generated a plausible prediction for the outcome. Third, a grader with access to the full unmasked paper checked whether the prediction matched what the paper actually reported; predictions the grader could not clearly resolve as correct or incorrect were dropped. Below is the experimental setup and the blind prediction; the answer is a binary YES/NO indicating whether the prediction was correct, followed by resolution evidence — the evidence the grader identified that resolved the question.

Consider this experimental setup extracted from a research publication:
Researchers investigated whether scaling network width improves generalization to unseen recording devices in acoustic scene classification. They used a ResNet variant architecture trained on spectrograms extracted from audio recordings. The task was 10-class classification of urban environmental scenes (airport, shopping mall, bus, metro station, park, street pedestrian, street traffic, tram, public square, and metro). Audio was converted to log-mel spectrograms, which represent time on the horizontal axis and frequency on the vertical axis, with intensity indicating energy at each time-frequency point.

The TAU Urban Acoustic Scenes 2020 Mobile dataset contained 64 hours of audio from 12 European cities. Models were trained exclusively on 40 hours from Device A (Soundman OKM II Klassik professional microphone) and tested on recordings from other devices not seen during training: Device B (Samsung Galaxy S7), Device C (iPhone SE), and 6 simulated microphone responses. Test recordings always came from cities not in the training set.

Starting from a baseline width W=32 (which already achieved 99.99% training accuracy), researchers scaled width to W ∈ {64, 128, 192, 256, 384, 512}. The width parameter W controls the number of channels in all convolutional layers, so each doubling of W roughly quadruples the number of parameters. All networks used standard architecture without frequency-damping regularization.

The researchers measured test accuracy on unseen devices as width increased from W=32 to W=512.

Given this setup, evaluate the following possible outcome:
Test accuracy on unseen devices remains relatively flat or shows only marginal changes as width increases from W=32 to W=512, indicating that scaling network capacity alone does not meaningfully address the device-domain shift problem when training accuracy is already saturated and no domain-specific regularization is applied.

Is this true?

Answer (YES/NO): NO